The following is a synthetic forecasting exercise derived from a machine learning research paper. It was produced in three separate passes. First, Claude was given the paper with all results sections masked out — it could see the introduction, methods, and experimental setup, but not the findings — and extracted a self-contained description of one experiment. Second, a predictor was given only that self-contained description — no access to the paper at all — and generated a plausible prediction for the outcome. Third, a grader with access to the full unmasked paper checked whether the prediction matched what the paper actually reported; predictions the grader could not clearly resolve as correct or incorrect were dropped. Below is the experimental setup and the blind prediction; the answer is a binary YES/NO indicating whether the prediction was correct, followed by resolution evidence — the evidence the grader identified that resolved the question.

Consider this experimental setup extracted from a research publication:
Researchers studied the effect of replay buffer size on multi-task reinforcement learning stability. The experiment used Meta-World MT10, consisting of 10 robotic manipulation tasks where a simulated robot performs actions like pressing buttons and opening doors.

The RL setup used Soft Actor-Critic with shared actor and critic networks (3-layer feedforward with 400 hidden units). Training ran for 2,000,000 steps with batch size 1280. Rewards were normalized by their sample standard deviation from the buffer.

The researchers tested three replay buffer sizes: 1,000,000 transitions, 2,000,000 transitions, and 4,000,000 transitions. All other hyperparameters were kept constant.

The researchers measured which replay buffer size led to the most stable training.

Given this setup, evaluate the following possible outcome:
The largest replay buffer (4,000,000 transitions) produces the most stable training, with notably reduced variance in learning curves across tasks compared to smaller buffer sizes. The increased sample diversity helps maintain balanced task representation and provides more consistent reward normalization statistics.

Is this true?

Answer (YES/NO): YES